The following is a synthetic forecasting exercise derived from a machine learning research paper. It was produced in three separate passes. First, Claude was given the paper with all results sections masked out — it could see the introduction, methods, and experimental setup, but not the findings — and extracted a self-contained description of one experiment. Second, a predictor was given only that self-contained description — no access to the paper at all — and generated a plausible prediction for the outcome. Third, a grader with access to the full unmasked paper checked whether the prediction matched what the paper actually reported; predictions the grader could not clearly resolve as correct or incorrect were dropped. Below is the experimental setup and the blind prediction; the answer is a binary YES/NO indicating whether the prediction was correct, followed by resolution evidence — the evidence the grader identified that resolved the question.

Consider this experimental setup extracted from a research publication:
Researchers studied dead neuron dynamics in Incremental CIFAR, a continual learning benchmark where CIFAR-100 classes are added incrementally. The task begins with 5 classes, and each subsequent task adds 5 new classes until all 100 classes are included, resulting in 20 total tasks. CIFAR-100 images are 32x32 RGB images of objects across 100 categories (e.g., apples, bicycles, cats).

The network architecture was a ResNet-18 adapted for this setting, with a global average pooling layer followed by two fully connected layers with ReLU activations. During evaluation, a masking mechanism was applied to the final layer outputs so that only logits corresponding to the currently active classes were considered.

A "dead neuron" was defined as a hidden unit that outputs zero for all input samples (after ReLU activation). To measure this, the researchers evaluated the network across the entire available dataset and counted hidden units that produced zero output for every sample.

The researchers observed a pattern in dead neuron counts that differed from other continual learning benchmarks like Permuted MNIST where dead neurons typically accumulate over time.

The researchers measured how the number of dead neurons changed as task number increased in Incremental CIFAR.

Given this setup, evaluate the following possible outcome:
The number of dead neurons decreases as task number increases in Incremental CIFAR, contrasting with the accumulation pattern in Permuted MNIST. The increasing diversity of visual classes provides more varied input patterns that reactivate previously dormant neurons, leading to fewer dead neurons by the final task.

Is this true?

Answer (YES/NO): NO